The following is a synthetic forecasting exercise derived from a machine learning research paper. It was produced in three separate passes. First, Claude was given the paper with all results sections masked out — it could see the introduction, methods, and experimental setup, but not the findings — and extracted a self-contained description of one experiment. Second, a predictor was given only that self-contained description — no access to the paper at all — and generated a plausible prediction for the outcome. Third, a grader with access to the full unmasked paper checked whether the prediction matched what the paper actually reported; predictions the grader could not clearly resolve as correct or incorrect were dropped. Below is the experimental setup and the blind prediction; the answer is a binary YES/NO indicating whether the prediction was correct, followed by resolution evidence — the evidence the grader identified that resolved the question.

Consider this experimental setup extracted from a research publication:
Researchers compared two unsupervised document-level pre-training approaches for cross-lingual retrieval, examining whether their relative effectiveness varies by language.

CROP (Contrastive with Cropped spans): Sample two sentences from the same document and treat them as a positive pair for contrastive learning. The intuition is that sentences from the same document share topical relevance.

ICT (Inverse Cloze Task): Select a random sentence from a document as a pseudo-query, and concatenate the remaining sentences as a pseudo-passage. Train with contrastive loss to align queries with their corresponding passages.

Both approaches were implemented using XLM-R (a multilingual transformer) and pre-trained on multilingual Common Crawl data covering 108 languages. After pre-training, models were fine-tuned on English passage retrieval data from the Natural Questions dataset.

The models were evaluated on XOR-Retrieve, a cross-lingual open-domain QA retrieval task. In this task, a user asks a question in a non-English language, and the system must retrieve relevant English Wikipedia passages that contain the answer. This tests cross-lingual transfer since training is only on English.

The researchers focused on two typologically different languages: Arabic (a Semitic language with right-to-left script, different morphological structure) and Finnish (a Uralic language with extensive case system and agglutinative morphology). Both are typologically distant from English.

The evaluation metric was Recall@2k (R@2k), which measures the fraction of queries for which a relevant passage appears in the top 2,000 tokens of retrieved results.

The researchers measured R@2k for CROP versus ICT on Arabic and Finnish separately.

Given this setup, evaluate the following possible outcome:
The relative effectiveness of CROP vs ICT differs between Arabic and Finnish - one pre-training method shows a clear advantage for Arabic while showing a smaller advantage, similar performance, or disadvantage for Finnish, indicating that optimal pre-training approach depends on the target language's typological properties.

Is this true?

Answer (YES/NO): YES